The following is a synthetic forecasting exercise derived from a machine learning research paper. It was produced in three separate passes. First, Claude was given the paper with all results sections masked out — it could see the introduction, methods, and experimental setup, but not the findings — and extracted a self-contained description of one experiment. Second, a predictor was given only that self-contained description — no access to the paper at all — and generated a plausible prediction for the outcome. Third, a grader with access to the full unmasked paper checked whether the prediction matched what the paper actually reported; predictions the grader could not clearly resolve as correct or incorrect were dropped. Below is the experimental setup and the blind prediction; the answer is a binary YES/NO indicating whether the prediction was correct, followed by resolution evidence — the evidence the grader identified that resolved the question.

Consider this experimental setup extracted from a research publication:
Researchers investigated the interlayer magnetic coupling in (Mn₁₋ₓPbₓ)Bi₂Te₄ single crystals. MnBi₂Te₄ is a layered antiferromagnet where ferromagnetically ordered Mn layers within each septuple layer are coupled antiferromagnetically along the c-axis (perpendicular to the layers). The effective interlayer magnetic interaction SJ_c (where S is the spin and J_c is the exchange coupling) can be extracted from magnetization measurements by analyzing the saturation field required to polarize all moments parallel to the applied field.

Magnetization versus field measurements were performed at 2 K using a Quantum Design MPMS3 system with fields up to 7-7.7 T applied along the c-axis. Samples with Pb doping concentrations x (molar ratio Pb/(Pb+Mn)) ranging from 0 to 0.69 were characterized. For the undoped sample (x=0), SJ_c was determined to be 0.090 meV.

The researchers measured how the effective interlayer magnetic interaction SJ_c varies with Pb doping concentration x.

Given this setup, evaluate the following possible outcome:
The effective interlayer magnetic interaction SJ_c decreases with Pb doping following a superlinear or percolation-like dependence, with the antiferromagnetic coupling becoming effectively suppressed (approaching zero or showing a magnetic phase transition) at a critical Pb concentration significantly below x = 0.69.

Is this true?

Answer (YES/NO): NO